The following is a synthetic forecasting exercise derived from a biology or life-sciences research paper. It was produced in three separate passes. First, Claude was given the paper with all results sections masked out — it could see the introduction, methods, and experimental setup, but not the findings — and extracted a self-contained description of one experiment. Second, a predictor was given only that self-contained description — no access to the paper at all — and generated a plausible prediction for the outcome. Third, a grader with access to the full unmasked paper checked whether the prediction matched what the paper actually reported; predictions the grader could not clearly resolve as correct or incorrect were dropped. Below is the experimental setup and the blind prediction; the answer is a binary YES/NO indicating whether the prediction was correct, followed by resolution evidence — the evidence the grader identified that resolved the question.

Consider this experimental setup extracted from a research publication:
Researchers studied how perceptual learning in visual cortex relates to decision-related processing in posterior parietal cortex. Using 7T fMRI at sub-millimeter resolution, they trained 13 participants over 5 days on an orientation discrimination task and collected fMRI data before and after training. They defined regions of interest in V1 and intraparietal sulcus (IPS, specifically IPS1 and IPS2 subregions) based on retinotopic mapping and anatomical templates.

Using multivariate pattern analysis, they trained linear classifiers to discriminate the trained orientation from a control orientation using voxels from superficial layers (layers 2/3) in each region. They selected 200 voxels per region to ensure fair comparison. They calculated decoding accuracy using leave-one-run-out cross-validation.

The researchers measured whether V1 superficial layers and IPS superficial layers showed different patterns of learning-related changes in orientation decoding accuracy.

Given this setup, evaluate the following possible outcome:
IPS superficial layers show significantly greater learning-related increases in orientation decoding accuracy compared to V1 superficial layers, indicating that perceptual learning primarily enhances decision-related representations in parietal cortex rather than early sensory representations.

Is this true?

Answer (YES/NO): NO